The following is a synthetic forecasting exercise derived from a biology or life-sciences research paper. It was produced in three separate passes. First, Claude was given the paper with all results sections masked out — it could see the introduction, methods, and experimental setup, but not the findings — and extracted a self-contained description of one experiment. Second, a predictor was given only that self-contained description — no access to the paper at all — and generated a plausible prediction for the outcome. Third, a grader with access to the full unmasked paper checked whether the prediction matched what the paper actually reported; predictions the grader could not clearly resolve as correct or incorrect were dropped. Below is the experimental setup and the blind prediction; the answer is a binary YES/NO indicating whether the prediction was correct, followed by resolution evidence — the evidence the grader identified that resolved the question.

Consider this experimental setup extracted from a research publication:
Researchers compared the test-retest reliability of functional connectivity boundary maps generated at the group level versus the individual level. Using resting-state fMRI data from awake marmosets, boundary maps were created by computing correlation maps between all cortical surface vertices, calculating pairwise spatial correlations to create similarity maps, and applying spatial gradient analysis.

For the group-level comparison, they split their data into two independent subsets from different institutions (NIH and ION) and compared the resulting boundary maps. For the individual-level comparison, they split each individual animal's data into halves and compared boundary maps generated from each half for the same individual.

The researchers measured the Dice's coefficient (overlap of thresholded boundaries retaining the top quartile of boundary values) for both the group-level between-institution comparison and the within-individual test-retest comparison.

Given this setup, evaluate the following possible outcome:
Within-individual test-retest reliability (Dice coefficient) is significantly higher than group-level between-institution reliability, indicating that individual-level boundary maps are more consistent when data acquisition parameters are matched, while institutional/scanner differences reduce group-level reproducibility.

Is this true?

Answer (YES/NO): NO